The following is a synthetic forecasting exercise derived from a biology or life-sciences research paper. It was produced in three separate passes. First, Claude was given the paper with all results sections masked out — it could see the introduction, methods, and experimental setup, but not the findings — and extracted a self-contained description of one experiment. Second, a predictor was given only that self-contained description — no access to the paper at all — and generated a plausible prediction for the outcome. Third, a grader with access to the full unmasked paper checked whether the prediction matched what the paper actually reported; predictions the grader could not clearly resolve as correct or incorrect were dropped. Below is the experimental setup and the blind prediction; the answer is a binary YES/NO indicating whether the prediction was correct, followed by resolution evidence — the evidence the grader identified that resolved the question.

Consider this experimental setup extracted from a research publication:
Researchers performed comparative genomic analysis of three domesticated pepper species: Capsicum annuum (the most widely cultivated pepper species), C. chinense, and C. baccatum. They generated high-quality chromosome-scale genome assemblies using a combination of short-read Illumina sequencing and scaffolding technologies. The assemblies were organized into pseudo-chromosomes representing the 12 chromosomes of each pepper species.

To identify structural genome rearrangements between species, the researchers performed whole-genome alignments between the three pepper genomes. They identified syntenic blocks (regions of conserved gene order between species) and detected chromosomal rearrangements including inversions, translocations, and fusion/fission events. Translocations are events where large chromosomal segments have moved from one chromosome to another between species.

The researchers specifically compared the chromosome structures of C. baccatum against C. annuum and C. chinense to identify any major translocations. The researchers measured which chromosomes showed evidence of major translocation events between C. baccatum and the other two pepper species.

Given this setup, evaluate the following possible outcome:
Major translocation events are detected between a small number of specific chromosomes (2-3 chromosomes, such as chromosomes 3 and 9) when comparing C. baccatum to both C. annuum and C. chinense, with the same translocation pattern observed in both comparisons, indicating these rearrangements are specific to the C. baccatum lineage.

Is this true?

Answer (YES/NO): NO